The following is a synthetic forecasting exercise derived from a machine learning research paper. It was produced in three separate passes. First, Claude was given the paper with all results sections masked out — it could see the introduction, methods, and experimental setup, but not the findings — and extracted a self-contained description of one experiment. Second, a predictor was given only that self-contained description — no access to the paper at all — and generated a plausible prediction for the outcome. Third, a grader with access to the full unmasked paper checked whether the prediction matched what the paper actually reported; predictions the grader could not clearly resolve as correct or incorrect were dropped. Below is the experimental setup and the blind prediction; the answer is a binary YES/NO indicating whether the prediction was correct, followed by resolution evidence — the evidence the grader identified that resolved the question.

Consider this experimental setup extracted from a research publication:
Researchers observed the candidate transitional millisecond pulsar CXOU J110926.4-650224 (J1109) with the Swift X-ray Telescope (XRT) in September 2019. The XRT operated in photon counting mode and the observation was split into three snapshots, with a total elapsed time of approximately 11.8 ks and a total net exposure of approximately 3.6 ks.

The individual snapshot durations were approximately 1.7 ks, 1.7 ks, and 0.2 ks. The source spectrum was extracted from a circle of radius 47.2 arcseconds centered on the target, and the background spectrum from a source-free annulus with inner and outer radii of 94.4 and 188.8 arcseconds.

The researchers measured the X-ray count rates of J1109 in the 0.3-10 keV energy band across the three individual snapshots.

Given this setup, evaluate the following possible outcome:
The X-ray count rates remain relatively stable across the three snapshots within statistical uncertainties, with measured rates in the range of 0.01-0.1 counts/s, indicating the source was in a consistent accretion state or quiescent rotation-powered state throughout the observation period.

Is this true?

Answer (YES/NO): YES